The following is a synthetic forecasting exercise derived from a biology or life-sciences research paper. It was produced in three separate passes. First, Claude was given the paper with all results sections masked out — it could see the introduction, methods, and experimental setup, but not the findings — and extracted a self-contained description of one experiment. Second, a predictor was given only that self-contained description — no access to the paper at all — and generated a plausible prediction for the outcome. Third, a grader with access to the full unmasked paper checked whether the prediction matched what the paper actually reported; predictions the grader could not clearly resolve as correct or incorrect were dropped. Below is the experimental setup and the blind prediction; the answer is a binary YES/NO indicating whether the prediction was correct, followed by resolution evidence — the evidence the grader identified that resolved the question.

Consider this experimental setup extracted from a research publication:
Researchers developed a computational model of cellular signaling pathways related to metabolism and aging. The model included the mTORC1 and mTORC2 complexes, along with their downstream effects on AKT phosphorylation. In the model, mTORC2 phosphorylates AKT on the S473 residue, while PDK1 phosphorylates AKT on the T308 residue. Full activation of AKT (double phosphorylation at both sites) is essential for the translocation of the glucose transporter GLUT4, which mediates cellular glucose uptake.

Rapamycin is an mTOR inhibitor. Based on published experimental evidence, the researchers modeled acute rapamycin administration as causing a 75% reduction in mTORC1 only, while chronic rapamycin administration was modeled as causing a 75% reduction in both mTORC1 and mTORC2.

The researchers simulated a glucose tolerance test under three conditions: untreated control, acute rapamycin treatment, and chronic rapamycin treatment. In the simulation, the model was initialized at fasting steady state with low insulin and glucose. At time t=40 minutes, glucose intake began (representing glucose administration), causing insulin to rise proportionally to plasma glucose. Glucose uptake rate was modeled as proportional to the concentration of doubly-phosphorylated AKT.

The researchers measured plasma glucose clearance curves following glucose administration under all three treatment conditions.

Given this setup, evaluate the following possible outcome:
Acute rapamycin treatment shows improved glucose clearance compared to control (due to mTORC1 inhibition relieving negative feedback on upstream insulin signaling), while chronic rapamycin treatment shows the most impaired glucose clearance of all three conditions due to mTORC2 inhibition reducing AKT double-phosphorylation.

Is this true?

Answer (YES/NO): YES